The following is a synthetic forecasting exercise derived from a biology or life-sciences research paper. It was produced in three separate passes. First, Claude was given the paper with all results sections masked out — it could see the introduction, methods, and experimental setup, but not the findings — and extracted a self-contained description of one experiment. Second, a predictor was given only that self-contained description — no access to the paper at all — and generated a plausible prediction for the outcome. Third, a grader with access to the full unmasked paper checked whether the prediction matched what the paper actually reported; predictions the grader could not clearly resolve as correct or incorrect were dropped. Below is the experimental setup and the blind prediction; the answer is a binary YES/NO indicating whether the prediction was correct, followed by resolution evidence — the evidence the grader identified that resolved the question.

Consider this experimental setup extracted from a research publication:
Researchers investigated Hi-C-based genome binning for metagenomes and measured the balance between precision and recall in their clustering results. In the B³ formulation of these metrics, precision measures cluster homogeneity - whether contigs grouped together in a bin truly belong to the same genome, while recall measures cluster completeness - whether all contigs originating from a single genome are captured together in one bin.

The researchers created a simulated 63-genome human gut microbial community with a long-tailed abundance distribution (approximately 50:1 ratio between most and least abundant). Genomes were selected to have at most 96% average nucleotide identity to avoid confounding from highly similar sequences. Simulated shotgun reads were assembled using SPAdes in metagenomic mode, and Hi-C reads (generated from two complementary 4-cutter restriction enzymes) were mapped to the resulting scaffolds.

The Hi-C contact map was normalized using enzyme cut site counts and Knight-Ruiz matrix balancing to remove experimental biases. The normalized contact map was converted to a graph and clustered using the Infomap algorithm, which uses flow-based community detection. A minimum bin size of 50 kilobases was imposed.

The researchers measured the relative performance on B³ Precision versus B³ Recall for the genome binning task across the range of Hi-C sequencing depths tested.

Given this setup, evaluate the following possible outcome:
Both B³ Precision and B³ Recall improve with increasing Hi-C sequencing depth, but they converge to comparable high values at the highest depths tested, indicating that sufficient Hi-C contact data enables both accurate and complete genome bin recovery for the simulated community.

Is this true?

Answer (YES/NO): NO